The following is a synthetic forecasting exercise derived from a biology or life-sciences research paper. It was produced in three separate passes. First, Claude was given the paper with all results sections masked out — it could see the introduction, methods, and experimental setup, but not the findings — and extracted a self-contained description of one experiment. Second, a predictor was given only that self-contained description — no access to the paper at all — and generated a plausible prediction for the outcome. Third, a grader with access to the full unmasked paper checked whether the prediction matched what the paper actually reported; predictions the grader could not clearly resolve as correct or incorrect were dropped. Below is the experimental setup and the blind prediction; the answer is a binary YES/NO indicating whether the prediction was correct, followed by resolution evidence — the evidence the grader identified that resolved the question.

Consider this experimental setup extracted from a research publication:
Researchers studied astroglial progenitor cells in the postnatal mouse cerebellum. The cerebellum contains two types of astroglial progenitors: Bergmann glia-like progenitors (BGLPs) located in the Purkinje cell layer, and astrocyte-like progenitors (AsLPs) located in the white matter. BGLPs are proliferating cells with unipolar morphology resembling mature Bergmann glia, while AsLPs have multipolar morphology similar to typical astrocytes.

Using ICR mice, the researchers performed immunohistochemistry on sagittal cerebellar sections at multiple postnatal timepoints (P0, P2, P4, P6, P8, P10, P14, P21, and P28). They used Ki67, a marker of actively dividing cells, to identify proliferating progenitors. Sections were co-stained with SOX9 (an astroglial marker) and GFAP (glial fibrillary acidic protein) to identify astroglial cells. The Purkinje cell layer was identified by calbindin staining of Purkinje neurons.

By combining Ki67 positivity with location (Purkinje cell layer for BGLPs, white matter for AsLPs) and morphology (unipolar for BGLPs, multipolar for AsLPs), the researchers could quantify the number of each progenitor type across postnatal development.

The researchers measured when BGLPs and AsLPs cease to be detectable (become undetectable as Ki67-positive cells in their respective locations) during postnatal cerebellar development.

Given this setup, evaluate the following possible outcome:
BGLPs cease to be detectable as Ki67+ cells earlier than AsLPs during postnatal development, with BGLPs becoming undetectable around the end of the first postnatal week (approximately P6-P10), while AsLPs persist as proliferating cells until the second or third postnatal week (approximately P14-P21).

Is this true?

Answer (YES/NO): NO